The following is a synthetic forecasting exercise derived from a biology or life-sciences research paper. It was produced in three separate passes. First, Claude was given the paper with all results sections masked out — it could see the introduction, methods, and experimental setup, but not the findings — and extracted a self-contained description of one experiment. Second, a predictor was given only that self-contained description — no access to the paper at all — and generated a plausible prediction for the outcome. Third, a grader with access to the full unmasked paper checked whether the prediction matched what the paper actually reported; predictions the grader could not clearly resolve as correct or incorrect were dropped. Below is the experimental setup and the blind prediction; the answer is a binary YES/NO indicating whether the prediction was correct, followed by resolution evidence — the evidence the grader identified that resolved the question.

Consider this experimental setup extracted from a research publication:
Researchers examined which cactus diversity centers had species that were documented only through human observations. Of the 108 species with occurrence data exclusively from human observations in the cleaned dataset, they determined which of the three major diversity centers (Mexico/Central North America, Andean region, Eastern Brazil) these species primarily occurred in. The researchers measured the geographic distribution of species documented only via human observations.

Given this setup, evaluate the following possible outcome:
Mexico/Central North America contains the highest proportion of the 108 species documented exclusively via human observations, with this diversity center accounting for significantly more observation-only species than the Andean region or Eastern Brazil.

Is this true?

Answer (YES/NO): NO